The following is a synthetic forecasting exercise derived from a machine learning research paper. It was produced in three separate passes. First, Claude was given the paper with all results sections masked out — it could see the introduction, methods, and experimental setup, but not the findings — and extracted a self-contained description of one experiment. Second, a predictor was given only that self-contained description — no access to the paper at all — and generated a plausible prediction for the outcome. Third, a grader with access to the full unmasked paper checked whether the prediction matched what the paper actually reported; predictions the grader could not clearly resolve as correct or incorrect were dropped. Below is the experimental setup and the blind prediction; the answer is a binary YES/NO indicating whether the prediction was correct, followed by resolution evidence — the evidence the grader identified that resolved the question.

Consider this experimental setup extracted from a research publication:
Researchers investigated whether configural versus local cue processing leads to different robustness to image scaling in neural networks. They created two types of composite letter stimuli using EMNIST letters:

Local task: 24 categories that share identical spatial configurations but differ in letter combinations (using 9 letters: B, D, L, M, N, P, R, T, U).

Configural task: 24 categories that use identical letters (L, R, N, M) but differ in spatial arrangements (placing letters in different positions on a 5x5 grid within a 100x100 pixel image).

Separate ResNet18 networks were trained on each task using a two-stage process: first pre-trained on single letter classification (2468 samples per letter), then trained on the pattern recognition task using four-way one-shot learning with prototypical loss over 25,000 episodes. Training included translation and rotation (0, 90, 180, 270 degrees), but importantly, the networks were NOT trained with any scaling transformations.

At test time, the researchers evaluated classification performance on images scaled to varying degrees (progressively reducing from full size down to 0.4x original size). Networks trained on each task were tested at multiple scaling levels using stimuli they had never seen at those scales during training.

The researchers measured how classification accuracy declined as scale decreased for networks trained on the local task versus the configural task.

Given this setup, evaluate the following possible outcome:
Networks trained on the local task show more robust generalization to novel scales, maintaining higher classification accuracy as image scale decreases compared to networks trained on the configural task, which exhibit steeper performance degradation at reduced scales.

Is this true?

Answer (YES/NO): NO